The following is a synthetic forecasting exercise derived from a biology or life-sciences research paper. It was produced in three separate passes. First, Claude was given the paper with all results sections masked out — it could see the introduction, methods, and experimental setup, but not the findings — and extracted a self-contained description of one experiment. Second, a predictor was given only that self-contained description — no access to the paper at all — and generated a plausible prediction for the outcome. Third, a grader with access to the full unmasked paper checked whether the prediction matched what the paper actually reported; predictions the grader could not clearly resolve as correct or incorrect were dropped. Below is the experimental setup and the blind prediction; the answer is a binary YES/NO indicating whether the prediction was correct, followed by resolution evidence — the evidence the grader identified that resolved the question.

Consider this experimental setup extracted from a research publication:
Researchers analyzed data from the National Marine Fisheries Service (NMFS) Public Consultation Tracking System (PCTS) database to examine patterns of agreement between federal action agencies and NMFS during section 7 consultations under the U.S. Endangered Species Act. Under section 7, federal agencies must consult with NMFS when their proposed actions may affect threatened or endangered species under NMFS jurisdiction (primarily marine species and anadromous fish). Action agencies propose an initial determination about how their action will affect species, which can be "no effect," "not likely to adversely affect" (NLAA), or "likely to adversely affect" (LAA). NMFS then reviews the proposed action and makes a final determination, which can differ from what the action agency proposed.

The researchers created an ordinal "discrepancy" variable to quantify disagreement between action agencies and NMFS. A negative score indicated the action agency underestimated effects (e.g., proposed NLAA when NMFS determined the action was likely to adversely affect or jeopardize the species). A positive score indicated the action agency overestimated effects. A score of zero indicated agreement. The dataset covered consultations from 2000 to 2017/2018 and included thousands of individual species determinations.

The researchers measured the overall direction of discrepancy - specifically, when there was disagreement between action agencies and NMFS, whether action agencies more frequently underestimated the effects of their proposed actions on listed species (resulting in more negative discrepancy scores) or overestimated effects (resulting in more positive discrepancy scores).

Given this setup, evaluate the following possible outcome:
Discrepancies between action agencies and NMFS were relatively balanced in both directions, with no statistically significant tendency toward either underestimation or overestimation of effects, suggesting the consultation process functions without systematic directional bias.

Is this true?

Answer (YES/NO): NO